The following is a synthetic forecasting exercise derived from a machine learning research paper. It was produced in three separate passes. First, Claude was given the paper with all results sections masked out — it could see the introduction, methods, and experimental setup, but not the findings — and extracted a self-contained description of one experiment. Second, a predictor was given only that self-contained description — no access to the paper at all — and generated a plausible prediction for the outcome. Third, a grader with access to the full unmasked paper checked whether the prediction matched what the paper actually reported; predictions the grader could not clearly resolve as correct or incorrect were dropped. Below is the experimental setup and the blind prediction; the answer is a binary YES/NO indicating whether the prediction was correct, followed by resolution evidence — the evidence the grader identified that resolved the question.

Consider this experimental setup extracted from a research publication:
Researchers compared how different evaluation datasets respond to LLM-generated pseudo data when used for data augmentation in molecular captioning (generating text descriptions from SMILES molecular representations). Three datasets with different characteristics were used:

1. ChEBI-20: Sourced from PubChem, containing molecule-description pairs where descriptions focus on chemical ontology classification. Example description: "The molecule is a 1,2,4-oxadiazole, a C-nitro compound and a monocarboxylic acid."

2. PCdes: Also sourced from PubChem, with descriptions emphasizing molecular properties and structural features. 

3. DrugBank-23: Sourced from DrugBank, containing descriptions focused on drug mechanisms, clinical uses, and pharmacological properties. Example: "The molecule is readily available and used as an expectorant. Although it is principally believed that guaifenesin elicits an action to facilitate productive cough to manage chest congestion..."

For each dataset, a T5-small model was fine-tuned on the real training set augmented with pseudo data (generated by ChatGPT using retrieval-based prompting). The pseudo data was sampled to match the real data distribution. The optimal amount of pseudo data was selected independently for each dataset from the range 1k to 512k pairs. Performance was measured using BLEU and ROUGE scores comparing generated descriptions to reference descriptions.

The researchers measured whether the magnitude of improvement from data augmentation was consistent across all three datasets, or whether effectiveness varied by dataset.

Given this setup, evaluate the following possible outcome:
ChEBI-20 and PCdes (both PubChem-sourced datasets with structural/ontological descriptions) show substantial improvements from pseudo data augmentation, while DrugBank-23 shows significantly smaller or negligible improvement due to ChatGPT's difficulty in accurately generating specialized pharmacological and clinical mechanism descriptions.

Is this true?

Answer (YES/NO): NO